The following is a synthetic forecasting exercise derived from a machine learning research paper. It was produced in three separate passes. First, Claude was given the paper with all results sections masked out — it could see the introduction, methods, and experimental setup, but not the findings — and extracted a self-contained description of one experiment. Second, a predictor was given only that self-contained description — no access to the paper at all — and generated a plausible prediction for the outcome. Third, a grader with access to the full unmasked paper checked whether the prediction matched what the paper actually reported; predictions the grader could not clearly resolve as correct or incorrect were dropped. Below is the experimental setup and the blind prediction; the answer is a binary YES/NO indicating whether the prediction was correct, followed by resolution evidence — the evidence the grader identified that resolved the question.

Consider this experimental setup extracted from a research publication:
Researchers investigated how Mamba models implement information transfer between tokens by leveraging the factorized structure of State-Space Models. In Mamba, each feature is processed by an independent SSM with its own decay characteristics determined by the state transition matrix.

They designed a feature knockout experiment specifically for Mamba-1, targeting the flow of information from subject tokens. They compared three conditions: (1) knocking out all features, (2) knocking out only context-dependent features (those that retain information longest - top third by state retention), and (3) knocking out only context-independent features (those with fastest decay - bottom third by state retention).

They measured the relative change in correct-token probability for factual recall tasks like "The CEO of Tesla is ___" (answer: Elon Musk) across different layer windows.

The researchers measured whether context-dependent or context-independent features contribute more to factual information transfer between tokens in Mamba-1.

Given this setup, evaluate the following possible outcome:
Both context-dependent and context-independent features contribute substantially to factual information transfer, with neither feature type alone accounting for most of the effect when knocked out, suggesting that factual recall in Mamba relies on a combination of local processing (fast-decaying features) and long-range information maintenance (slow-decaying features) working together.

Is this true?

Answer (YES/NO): NO